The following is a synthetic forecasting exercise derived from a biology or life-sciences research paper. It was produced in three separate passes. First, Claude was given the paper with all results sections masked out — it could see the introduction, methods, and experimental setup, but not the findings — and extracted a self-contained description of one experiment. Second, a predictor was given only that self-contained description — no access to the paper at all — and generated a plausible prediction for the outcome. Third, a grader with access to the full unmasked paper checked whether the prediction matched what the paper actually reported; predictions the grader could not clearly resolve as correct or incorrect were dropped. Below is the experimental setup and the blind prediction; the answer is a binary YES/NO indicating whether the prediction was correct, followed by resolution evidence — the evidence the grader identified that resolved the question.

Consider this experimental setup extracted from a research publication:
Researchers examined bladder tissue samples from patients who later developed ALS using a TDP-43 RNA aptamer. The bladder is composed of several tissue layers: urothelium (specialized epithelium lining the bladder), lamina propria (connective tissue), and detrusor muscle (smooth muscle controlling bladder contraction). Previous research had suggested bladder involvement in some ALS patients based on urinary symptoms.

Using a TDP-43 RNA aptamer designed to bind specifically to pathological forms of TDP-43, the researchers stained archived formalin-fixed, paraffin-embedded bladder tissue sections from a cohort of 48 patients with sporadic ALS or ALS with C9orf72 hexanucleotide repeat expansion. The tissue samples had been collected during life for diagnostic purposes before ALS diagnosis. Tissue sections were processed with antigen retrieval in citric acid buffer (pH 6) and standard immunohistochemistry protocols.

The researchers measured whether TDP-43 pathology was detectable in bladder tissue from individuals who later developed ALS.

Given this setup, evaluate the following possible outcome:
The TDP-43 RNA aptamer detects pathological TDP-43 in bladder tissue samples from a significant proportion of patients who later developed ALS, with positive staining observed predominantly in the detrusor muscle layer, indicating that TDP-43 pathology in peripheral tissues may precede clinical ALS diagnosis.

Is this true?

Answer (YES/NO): NO